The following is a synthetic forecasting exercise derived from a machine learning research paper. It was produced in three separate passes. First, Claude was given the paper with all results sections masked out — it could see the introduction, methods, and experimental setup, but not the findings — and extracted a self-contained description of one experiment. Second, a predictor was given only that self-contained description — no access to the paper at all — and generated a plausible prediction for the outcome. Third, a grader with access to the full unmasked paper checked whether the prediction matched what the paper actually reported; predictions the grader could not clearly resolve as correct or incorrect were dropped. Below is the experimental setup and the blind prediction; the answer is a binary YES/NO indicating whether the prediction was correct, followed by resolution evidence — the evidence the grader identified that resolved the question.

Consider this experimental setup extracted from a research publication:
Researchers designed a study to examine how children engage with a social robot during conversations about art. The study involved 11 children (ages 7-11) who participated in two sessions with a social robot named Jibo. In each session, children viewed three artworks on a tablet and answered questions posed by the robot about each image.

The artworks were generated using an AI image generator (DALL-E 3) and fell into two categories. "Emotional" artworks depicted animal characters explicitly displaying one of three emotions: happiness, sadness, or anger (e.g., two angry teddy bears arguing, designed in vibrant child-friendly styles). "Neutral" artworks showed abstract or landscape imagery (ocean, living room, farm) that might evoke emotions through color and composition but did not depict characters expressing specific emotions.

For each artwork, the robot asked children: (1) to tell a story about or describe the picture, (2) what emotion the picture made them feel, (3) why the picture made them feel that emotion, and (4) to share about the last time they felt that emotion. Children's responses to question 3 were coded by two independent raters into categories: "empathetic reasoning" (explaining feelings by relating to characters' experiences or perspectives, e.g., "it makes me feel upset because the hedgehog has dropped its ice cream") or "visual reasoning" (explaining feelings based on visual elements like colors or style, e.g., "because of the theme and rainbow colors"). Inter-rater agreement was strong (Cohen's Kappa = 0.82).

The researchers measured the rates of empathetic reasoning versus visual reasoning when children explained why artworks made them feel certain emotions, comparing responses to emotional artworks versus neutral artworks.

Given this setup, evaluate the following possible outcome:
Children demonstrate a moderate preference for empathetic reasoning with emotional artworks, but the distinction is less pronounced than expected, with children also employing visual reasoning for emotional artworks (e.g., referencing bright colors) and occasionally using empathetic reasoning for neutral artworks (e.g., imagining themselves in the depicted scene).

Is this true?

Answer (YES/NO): NO